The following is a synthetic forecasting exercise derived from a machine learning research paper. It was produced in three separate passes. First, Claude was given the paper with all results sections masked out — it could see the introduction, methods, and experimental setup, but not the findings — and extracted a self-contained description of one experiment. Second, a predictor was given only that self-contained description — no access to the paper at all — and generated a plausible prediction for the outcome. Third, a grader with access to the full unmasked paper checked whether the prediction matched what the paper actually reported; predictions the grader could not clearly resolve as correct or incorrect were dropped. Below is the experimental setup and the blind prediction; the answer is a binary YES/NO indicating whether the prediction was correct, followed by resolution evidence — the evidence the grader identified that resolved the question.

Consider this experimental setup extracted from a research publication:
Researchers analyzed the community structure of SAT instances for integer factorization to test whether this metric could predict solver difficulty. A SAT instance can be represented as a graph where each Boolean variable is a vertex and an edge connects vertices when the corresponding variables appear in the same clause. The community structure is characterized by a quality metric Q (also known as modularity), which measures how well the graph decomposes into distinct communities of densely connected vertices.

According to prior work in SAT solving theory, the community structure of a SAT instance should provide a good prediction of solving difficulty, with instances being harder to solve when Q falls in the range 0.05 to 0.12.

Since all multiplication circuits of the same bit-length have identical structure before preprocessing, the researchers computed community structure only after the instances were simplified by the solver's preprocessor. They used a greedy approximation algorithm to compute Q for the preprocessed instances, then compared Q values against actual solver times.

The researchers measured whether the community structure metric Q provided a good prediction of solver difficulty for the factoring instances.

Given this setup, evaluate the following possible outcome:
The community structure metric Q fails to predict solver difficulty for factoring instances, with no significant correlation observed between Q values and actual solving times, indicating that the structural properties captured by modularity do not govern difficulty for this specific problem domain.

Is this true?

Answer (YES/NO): YES